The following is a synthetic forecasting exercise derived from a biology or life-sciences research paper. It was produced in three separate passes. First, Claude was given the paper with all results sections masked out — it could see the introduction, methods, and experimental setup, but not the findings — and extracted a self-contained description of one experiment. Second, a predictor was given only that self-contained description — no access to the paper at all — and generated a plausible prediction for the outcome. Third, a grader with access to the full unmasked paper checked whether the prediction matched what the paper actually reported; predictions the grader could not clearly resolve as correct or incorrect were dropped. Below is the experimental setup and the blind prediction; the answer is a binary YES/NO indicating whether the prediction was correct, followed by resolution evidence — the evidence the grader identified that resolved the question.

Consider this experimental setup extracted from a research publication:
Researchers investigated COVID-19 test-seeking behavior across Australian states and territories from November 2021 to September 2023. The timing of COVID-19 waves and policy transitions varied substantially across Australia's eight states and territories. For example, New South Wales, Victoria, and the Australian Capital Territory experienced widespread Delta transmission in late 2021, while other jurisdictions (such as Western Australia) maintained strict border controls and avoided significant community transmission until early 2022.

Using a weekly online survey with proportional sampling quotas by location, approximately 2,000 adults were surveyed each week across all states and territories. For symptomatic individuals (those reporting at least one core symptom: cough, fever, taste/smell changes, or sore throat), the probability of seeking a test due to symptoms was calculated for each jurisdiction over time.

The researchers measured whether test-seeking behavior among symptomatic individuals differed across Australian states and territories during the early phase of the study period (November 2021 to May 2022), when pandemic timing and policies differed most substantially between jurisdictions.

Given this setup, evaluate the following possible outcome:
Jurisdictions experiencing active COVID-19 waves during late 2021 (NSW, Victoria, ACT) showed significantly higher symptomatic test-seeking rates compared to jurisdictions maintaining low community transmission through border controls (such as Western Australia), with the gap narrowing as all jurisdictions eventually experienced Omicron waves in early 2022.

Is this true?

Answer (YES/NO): YES